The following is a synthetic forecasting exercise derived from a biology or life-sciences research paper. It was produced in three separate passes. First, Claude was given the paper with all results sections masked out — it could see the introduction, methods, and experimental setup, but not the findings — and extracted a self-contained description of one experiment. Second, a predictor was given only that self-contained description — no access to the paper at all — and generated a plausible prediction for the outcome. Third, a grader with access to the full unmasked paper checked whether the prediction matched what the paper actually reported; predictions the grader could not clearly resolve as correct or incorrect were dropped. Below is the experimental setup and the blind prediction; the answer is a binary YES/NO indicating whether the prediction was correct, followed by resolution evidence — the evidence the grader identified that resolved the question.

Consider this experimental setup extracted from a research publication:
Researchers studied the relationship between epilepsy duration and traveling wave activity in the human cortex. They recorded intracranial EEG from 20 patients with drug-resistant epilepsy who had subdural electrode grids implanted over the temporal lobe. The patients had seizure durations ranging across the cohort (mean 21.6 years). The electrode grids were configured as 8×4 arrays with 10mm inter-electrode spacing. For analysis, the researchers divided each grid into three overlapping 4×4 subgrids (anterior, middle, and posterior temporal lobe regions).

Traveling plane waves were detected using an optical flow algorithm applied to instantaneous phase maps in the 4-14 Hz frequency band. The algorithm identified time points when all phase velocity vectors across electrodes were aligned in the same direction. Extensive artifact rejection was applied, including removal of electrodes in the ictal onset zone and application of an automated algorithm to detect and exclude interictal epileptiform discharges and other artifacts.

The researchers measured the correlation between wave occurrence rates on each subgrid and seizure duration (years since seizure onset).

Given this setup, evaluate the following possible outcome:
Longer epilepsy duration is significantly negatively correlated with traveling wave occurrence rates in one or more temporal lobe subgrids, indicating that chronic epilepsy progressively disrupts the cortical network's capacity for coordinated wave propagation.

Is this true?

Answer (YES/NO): NO